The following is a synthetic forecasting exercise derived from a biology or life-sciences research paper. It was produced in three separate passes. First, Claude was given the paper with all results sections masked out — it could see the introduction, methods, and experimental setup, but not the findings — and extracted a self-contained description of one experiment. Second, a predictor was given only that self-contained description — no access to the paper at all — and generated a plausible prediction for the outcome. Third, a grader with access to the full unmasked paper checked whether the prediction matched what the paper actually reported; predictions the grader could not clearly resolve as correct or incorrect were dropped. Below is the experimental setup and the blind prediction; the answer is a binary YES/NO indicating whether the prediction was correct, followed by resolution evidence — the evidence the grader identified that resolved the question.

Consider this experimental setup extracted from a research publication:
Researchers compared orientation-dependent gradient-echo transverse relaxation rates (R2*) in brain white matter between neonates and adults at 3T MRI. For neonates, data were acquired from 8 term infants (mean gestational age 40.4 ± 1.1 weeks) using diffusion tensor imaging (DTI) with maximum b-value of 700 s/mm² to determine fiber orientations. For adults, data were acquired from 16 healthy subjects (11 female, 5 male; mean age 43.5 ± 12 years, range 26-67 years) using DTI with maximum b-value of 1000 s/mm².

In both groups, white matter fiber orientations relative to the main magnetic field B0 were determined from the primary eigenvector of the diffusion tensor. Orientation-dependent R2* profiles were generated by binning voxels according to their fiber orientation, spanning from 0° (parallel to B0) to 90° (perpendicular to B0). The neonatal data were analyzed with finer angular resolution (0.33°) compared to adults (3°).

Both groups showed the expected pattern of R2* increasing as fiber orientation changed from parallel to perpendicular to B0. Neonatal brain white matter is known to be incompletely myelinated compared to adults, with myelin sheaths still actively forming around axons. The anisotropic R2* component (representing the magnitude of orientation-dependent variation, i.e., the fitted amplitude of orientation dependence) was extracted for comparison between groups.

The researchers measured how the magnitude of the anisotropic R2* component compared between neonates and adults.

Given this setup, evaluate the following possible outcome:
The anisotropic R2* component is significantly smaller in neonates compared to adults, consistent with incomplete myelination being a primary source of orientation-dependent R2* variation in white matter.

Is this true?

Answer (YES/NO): YES